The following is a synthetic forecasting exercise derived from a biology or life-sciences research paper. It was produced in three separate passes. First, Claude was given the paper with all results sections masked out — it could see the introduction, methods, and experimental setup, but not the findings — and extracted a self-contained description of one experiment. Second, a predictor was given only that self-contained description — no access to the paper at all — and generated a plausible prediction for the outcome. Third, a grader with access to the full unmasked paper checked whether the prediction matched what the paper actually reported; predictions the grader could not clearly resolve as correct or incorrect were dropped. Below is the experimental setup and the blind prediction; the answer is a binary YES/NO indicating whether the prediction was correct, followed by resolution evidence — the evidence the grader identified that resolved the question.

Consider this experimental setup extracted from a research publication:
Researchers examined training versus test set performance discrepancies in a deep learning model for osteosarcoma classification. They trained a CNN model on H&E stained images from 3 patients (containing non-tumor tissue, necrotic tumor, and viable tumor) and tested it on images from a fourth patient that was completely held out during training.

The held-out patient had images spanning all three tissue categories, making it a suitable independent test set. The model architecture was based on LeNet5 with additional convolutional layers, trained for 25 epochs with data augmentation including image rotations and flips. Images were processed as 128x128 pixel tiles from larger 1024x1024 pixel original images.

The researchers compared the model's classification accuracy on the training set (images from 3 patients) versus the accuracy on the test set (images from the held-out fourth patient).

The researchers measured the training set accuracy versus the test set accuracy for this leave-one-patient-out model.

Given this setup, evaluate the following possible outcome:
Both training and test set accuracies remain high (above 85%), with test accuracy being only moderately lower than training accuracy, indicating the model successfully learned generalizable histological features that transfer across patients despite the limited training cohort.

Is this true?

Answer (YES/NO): NO